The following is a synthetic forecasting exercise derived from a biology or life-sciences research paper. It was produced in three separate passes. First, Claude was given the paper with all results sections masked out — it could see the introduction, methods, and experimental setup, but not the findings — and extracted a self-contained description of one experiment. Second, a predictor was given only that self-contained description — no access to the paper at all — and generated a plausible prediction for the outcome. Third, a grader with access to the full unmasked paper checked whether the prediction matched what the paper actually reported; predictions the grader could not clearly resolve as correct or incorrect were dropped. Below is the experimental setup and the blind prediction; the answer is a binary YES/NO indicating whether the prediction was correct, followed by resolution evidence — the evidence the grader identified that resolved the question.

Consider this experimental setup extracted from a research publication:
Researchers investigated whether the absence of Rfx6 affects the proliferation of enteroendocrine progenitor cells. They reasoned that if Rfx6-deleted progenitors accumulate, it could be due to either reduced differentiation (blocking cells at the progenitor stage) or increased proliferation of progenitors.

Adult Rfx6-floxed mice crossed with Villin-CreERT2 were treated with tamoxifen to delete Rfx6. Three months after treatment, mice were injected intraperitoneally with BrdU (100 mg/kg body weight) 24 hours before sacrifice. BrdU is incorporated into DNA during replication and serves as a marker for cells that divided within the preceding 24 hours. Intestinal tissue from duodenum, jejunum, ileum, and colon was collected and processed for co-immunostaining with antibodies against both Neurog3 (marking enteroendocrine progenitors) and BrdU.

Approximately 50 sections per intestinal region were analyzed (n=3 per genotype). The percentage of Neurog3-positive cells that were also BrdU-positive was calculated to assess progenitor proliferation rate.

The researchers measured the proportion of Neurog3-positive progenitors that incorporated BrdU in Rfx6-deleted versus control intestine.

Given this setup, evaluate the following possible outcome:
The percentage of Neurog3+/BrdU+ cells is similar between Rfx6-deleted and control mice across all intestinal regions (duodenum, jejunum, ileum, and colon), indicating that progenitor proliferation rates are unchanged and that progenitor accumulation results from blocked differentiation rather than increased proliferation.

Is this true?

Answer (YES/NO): NO